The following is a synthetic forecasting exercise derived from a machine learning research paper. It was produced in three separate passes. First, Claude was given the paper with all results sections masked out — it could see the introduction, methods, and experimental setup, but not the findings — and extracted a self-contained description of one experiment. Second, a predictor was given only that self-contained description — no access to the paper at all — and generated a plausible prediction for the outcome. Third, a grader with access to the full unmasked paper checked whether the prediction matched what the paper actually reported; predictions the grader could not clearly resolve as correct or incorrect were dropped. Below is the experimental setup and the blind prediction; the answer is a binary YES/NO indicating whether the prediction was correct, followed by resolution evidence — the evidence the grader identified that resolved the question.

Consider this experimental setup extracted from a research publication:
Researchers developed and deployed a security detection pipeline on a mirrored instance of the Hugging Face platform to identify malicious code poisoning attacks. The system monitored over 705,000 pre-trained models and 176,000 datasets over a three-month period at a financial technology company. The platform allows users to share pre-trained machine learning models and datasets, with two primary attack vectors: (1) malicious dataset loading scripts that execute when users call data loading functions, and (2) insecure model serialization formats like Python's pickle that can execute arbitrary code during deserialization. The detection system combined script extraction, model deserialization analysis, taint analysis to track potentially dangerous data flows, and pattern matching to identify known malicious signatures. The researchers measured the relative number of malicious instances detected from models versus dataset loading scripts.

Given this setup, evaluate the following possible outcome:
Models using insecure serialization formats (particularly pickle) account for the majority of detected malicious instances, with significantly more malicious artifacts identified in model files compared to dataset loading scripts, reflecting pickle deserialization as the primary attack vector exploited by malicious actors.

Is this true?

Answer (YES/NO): YES